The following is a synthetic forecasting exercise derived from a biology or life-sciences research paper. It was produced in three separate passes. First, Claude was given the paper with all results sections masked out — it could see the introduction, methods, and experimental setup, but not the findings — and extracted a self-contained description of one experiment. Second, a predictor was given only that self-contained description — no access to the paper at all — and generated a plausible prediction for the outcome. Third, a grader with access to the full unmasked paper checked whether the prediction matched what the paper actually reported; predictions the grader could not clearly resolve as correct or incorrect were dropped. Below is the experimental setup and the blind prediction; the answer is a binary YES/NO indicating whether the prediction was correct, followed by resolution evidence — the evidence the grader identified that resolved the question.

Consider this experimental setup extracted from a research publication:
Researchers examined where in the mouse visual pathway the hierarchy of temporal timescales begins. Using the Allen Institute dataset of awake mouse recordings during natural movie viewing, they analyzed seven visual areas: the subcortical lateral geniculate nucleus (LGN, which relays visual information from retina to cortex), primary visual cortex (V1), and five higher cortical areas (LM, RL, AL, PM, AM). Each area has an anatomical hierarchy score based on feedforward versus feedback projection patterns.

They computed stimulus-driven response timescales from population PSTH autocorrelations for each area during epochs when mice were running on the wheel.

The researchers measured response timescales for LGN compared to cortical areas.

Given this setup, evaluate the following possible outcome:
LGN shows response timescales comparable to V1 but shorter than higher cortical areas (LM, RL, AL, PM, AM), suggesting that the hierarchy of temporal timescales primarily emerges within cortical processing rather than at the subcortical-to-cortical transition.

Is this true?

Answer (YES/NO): NO